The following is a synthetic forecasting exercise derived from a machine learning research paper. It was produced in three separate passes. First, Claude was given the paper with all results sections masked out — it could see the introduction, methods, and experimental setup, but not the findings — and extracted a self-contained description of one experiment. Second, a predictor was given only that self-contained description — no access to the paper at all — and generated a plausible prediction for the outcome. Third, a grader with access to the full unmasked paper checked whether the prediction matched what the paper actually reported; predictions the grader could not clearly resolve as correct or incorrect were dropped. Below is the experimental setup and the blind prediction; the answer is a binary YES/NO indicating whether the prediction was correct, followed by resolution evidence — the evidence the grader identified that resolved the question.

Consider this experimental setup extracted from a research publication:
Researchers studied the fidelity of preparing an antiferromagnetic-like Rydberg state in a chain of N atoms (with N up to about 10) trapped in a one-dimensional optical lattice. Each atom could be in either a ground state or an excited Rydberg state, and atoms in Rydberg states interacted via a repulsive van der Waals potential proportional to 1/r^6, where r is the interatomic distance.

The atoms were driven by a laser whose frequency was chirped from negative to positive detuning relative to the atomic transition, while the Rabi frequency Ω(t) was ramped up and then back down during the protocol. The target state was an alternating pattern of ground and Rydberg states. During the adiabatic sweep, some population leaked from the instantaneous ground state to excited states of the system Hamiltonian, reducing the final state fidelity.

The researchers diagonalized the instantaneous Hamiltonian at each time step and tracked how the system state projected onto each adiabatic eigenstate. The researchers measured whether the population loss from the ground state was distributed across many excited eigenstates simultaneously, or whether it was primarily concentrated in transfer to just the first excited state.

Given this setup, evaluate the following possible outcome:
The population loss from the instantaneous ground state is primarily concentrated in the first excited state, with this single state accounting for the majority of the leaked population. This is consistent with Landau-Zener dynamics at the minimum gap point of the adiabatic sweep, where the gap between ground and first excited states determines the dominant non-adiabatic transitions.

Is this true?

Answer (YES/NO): YES